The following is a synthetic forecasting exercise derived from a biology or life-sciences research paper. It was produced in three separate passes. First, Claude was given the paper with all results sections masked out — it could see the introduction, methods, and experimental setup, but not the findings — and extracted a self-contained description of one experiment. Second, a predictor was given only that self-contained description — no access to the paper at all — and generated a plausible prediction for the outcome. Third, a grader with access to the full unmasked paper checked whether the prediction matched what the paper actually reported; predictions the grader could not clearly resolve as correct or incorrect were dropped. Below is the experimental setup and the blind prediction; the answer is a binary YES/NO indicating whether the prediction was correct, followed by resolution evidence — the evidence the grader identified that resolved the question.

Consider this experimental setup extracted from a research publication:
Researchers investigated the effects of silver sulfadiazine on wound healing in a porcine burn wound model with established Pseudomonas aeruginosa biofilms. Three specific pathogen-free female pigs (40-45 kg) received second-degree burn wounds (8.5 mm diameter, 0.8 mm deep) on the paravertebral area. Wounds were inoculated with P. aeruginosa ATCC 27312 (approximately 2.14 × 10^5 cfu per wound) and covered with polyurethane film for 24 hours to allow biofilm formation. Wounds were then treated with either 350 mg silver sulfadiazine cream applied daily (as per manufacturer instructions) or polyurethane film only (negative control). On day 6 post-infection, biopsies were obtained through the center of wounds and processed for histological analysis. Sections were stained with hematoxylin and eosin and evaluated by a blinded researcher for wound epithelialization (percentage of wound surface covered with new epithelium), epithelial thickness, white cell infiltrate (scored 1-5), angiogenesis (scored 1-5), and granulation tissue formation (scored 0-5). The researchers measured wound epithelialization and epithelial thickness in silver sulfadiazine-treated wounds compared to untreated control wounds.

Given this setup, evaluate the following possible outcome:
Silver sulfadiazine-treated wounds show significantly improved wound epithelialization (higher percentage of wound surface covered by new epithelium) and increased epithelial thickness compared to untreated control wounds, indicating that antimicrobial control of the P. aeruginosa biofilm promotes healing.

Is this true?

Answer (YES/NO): NO